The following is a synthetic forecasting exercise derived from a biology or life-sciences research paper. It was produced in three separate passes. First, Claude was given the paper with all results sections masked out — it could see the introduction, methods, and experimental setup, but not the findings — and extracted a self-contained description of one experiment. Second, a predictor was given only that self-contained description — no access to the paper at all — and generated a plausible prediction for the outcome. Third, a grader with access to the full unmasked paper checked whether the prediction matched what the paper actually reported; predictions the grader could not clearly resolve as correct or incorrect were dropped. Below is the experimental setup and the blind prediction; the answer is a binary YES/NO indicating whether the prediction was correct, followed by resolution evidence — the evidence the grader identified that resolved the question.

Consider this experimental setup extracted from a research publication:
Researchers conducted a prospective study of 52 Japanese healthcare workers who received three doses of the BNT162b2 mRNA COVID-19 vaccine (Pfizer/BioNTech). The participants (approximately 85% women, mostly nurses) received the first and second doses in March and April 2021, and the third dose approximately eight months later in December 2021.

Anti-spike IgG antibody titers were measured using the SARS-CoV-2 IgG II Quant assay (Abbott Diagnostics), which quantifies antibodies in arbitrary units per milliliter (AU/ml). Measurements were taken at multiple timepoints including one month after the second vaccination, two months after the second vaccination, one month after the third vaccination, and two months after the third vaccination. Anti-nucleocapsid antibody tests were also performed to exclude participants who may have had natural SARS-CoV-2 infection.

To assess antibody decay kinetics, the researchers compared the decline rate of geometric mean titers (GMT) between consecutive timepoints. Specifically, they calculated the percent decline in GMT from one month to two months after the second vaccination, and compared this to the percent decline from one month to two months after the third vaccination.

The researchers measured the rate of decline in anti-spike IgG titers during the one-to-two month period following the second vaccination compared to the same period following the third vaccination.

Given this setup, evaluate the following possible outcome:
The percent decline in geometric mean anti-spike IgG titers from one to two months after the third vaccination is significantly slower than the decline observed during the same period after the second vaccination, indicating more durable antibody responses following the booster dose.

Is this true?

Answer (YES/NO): YES